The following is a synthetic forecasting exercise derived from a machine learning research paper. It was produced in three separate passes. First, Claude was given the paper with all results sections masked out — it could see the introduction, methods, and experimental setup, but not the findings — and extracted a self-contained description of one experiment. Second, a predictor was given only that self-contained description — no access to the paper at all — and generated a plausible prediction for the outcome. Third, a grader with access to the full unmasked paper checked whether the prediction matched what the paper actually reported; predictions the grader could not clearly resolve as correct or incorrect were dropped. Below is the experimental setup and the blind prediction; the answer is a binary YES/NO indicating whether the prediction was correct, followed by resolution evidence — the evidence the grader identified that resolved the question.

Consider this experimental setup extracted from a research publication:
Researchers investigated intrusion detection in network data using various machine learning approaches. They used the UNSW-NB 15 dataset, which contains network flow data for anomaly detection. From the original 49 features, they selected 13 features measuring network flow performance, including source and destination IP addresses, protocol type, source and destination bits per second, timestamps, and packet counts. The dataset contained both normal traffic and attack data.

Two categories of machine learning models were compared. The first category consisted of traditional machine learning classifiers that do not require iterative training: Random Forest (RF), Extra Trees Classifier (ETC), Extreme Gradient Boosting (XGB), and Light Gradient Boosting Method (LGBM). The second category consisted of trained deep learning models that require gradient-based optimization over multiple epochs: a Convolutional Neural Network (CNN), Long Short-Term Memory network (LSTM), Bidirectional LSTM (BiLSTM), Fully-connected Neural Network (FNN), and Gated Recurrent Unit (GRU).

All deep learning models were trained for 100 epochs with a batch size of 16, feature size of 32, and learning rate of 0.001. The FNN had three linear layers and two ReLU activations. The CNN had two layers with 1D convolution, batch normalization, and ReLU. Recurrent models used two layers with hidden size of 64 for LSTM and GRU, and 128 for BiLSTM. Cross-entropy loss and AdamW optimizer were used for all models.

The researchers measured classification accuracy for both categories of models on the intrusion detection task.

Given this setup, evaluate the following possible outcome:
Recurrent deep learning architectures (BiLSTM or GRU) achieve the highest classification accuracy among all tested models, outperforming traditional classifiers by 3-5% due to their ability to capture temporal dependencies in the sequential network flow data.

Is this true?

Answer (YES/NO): NO